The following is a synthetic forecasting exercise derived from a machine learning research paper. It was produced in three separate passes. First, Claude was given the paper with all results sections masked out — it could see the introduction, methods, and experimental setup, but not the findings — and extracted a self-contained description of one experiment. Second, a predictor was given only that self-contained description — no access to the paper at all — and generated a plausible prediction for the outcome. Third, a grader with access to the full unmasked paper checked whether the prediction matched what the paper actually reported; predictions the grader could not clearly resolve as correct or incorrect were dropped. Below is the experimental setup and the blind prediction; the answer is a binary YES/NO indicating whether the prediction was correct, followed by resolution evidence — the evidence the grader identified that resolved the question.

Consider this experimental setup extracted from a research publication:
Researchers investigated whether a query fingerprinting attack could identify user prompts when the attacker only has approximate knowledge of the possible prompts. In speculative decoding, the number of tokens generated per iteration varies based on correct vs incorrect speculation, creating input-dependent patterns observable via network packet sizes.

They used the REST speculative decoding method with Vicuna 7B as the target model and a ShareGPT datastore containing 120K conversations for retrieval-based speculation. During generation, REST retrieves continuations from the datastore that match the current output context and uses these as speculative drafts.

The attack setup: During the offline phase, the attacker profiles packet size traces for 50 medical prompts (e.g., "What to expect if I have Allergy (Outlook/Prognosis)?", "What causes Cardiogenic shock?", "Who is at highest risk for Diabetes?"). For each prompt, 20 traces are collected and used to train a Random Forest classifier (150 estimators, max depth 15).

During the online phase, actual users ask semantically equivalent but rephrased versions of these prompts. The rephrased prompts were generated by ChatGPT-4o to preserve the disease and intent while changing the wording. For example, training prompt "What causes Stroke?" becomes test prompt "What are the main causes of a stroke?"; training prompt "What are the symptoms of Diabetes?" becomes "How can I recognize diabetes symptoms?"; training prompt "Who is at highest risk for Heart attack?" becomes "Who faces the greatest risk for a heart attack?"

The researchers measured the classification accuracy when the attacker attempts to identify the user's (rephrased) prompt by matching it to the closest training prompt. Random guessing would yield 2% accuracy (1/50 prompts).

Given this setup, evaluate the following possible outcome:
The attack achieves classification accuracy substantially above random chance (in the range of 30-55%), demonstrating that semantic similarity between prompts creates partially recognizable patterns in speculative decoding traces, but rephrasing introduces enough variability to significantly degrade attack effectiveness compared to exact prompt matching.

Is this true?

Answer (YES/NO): YES